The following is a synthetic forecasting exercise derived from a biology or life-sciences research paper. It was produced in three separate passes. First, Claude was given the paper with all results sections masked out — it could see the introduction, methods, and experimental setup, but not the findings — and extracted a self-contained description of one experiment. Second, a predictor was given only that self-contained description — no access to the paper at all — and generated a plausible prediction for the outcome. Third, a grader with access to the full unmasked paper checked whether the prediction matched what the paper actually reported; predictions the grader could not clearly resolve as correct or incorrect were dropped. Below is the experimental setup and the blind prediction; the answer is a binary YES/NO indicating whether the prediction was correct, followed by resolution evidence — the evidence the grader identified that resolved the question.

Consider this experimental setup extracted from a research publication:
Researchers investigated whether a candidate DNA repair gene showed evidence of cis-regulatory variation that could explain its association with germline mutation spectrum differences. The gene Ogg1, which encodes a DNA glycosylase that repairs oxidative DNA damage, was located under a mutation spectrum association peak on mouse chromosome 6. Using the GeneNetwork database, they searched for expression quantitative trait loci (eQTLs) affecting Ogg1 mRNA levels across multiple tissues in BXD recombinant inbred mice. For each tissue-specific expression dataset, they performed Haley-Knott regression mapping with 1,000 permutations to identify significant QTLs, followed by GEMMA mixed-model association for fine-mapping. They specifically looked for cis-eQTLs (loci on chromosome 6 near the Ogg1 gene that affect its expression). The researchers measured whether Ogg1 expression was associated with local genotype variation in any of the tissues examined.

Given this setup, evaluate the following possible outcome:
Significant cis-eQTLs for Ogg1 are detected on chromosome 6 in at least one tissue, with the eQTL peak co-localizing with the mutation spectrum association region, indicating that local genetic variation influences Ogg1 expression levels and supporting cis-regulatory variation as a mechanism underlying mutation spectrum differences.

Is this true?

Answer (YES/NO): YES